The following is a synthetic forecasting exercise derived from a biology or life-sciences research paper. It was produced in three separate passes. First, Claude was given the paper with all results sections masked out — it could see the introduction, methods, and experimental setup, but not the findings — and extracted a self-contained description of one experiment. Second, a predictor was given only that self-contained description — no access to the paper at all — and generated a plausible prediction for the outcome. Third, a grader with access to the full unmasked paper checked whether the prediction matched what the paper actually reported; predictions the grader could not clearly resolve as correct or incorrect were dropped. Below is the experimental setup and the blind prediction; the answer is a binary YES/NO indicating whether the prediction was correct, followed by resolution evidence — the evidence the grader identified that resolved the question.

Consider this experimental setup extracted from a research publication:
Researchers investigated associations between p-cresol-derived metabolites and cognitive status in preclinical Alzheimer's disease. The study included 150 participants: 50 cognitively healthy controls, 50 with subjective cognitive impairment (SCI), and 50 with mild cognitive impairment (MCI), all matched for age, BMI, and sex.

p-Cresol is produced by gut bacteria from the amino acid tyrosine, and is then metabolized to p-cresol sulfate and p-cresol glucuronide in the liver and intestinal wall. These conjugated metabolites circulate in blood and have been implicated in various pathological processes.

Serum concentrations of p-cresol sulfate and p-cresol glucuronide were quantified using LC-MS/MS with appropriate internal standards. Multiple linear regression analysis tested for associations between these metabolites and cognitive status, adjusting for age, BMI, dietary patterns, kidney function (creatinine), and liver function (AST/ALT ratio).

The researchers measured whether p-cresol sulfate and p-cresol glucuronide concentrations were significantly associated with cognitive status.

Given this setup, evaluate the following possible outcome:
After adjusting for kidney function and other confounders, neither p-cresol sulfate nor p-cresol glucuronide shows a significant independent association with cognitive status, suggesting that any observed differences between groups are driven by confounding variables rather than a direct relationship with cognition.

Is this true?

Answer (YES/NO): NO